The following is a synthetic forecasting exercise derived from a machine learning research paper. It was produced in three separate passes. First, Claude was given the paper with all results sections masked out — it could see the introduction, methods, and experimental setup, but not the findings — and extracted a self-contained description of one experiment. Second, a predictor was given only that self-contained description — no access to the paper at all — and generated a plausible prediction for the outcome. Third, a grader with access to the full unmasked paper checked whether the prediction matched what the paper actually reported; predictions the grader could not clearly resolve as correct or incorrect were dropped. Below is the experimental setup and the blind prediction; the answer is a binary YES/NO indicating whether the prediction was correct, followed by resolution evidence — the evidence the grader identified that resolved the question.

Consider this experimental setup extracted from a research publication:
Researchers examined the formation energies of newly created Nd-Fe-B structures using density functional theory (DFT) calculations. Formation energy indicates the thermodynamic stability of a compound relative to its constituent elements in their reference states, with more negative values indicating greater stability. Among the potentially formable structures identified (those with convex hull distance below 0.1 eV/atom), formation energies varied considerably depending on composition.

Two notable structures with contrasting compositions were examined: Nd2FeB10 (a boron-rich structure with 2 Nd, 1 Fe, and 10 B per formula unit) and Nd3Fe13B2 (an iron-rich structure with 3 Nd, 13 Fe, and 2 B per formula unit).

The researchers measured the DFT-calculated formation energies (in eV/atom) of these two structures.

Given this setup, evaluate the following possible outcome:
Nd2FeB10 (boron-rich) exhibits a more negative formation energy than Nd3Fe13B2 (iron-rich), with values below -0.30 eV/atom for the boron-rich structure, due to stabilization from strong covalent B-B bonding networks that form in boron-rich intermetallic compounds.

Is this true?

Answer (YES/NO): YES